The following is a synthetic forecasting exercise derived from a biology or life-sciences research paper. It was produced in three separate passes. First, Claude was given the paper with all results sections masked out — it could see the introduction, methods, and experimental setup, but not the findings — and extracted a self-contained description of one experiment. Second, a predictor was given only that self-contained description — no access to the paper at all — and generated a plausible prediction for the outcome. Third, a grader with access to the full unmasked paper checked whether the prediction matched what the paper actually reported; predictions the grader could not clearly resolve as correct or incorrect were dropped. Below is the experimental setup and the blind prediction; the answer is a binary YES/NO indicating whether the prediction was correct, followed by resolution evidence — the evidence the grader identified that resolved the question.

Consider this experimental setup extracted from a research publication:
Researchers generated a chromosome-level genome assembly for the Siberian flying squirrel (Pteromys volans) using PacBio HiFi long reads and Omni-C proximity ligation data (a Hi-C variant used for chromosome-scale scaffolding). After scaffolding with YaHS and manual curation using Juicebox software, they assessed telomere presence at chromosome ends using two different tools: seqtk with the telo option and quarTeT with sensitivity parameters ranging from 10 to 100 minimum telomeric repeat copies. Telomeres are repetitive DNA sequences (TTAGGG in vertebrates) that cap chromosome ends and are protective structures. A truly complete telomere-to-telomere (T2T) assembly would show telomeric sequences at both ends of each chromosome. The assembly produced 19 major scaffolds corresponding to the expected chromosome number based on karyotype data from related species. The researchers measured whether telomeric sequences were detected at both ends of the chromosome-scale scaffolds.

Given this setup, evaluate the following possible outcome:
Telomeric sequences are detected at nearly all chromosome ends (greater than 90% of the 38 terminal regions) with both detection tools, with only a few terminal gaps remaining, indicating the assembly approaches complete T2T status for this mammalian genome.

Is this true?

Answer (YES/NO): YES